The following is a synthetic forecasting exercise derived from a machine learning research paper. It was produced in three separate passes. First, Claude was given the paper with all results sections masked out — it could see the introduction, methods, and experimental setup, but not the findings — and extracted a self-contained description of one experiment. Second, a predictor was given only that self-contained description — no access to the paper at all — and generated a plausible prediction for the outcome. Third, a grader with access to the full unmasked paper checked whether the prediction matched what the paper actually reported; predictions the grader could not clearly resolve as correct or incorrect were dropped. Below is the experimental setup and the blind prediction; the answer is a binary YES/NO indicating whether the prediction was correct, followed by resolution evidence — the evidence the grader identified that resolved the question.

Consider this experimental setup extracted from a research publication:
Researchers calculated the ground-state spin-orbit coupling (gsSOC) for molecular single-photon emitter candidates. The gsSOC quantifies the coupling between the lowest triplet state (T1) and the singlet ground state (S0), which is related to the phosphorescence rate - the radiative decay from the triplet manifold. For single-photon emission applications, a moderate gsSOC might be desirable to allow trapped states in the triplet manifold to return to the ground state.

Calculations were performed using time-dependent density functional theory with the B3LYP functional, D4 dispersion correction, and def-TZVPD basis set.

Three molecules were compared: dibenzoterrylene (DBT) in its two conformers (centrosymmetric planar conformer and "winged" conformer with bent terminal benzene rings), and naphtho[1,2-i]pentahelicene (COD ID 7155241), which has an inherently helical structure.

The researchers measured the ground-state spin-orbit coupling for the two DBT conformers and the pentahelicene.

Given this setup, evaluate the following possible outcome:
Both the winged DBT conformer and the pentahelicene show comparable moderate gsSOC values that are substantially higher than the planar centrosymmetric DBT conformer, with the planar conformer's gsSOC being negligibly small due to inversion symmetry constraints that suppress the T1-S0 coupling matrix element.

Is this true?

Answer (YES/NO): NO